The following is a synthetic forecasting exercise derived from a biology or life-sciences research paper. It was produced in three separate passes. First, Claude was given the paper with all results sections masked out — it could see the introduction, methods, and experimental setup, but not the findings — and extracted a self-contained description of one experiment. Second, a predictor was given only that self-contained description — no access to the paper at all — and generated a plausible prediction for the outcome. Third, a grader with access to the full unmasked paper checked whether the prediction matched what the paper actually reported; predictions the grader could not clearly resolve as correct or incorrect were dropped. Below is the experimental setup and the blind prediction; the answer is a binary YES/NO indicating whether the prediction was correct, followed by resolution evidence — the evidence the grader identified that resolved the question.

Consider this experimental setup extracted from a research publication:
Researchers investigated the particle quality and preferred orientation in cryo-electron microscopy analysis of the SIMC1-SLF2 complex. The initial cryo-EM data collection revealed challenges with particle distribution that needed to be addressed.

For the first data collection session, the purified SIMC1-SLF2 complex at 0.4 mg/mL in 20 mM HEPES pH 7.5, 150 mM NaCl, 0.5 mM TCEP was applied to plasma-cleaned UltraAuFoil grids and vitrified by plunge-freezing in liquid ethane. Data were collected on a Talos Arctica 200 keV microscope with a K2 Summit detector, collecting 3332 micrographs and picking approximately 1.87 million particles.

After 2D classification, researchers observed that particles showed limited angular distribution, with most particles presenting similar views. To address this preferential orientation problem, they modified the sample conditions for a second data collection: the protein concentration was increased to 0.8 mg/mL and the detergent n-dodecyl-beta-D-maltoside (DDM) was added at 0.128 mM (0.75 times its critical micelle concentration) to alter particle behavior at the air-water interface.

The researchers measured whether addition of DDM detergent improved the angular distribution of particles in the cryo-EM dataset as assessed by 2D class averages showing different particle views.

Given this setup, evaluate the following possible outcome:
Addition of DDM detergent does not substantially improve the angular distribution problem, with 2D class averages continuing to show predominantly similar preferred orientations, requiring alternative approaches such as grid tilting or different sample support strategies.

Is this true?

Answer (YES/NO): NO